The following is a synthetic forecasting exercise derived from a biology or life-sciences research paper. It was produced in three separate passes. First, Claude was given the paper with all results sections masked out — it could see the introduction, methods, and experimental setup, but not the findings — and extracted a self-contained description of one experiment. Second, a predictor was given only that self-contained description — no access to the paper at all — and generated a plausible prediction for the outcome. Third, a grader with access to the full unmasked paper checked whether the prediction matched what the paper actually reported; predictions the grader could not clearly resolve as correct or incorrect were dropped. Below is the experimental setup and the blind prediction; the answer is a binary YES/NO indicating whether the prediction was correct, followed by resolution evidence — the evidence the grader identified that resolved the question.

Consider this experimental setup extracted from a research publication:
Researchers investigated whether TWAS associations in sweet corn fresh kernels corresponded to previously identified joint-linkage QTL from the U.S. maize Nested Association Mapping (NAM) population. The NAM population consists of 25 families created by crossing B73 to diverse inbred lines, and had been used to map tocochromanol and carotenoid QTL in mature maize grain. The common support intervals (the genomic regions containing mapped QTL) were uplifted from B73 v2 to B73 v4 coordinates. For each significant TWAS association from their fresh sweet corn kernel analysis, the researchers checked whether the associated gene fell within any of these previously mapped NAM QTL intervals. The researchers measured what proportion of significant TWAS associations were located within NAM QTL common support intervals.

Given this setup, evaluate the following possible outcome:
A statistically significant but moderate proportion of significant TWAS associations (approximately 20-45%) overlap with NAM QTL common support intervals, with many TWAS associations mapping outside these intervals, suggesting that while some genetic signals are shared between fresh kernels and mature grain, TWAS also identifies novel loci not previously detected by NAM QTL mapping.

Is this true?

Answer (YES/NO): YES